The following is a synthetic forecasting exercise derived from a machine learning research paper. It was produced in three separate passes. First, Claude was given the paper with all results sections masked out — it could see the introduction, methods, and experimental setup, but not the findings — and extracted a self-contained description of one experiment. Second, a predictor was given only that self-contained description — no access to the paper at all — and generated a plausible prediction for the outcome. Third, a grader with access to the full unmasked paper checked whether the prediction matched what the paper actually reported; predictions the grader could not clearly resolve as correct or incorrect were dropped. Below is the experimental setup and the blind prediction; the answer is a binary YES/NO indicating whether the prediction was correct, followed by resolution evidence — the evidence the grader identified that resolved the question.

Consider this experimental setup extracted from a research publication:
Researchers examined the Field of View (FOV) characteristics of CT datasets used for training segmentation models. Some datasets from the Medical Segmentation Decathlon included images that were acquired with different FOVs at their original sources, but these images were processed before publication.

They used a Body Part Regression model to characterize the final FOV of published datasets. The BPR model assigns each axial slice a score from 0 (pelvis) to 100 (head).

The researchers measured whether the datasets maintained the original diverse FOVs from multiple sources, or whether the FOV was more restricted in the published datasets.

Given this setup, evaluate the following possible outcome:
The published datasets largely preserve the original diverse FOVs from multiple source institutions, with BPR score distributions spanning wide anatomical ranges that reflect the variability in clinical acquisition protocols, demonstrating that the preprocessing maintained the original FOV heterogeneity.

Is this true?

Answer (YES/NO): NO